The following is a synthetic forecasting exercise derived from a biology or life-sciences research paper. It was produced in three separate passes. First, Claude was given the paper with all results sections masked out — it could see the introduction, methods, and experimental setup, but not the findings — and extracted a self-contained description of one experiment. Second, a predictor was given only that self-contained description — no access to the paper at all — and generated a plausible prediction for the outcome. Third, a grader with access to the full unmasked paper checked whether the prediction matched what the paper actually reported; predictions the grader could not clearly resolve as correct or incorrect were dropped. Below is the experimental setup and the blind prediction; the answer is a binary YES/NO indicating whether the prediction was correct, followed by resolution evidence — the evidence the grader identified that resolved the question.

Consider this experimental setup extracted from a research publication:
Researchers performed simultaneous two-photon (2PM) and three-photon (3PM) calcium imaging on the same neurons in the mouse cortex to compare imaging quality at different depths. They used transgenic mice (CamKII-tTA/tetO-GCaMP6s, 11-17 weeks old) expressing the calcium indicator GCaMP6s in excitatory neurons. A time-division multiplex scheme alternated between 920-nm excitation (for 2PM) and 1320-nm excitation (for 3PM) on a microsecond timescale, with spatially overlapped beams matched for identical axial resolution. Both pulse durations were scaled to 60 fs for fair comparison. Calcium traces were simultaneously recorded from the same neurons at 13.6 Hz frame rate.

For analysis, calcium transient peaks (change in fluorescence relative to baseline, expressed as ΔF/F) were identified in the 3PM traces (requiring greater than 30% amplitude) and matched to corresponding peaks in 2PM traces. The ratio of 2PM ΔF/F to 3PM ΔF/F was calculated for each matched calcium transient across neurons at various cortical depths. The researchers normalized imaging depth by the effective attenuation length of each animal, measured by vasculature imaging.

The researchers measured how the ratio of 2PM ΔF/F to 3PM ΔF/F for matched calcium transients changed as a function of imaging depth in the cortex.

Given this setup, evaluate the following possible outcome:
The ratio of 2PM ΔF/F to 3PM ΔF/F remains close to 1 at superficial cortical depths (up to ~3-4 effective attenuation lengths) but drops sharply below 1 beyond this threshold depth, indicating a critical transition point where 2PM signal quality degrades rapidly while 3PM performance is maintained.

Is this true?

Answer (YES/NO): YES